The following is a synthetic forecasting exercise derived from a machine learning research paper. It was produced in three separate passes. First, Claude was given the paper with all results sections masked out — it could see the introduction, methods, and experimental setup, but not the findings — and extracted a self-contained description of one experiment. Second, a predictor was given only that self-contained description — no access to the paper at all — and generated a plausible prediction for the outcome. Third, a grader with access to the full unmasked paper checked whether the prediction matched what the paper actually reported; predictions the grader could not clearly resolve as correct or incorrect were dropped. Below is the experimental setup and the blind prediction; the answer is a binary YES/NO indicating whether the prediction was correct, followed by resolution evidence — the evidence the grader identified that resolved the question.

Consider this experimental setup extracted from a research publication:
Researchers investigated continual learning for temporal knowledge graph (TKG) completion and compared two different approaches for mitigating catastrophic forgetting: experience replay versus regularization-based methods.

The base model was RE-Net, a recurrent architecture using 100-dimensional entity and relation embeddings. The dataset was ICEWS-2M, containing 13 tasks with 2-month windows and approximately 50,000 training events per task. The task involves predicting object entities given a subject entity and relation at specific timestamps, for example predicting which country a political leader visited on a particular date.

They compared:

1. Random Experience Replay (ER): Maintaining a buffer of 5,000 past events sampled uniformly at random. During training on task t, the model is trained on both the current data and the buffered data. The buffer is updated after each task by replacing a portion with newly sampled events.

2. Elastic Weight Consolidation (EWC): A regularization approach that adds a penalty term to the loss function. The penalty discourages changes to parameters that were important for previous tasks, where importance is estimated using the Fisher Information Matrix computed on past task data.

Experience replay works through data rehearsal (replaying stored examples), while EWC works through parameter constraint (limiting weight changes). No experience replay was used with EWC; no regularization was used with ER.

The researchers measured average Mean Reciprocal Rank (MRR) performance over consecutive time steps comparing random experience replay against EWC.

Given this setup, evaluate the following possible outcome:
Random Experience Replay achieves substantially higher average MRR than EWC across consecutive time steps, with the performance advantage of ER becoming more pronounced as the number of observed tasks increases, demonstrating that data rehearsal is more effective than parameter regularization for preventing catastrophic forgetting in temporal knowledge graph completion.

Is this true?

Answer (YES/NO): NO